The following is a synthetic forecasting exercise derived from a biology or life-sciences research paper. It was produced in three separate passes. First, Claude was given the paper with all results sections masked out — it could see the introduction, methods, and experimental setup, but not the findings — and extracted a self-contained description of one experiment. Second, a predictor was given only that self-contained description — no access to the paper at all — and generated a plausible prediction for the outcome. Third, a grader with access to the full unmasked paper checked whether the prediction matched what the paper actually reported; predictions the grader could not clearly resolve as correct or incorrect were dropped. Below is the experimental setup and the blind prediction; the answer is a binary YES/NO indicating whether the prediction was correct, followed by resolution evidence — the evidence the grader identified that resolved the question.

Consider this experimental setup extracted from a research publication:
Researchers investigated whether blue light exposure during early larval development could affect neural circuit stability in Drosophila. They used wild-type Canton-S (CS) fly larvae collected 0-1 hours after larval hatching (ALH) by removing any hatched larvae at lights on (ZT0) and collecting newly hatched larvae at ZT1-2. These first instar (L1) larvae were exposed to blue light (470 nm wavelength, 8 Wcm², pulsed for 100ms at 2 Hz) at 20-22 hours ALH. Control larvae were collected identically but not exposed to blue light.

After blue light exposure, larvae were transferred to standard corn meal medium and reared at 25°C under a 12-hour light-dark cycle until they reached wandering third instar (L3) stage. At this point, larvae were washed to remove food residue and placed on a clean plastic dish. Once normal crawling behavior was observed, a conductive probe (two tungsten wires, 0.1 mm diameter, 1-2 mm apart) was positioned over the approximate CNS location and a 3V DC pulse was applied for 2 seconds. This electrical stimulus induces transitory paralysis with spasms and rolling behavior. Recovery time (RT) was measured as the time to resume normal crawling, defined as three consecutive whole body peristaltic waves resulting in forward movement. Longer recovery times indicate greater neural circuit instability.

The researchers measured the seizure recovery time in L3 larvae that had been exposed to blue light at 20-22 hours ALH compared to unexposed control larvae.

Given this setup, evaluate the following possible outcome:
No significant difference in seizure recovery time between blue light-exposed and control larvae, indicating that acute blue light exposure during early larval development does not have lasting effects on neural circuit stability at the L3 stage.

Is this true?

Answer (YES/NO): NO